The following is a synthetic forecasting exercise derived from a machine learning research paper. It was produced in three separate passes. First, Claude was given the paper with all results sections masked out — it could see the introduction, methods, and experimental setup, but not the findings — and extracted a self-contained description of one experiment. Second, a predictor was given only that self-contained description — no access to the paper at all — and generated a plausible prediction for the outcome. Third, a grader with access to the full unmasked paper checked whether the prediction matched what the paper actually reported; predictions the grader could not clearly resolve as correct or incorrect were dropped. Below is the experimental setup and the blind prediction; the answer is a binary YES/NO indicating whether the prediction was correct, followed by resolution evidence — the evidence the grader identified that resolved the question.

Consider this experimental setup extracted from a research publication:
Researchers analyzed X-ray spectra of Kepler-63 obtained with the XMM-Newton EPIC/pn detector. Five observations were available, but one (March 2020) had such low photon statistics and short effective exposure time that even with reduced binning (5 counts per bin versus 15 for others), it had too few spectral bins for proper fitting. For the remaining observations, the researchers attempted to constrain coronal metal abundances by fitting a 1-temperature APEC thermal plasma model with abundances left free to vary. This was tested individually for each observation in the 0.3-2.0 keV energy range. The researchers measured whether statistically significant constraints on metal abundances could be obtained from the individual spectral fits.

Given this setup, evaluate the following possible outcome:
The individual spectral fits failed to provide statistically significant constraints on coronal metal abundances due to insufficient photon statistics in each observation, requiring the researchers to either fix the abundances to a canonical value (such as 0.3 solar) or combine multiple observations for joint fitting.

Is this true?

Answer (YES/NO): NO